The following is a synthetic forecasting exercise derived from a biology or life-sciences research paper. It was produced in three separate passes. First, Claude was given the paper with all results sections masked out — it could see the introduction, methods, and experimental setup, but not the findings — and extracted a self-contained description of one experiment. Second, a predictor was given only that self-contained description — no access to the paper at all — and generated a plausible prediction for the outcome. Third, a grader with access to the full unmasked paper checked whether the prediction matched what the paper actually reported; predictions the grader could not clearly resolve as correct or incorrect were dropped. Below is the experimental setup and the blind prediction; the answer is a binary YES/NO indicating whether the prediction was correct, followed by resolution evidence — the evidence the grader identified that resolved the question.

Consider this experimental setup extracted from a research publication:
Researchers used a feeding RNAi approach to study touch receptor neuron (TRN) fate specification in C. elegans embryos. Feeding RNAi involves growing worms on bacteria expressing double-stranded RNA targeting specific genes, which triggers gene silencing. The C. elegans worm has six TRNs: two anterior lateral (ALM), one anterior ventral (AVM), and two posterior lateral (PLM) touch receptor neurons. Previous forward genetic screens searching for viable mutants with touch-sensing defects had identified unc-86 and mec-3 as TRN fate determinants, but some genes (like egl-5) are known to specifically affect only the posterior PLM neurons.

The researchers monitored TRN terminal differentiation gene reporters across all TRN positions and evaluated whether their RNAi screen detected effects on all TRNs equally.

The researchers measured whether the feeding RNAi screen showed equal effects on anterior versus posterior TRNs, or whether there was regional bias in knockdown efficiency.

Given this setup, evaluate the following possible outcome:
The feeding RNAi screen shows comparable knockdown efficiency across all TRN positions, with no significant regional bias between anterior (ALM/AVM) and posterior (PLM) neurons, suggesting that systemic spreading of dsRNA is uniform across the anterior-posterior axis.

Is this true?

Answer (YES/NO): NO